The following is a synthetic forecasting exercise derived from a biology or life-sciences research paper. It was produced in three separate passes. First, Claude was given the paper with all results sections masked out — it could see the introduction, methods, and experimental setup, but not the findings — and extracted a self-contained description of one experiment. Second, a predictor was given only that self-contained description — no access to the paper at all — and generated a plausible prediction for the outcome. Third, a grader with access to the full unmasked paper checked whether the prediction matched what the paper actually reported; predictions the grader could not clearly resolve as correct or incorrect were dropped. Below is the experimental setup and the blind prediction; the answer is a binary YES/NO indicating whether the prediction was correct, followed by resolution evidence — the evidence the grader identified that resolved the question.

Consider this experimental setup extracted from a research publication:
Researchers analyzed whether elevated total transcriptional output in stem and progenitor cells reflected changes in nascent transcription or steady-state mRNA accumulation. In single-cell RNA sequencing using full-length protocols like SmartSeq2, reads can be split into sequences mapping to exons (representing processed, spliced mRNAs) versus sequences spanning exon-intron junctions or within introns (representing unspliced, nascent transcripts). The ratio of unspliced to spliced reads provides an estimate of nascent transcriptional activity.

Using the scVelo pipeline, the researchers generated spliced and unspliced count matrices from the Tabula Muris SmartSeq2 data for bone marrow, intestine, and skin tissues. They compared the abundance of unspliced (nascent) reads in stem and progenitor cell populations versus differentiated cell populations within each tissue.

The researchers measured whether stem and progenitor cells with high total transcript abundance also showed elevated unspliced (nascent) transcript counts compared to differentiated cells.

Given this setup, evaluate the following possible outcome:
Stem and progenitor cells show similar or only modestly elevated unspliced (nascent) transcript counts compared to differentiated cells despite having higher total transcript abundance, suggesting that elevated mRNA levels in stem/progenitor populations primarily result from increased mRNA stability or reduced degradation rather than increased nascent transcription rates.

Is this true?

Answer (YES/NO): NO